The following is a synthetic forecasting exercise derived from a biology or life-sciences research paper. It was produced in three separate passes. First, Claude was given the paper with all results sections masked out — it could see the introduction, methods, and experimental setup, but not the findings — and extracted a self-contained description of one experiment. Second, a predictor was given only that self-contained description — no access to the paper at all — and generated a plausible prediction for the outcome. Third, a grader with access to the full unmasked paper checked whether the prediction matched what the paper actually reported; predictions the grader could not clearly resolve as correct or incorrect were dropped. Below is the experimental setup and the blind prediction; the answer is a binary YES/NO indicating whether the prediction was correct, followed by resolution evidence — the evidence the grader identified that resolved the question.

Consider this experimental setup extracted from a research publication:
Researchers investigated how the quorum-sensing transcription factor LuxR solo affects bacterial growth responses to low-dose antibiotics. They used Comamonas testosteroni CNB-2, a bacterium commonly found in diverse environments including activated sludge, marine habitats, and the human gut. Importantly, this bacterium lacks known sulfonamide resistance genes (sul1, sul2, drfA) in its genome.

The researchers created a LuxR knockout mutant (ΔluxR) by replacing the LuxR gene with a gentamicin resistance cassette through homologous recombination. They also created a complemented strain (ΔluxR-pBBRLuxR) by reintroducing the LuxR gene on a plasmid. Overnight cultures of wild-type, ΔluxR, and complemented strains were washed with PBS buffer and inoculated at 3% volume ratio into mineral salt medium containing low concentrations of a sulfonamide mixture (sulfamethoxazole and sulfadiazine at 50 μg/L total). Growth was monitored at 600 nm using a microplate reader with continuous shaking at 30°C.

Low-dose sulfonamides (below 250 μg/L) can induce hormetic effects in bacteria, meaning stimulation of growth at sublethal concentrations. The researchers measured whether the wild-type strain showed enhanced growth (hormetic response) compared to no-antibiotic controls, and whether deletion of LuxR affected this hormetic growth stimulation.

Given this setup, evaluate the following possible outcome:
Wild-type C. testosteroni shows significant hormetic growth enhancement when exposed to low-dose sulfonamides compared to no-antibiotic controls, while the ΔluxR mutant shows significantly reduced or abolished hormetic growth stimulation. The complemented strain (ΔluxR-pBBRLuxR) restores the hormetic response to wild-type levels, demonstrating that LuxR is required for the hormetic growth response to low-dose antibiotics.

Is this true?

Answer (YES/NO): YES